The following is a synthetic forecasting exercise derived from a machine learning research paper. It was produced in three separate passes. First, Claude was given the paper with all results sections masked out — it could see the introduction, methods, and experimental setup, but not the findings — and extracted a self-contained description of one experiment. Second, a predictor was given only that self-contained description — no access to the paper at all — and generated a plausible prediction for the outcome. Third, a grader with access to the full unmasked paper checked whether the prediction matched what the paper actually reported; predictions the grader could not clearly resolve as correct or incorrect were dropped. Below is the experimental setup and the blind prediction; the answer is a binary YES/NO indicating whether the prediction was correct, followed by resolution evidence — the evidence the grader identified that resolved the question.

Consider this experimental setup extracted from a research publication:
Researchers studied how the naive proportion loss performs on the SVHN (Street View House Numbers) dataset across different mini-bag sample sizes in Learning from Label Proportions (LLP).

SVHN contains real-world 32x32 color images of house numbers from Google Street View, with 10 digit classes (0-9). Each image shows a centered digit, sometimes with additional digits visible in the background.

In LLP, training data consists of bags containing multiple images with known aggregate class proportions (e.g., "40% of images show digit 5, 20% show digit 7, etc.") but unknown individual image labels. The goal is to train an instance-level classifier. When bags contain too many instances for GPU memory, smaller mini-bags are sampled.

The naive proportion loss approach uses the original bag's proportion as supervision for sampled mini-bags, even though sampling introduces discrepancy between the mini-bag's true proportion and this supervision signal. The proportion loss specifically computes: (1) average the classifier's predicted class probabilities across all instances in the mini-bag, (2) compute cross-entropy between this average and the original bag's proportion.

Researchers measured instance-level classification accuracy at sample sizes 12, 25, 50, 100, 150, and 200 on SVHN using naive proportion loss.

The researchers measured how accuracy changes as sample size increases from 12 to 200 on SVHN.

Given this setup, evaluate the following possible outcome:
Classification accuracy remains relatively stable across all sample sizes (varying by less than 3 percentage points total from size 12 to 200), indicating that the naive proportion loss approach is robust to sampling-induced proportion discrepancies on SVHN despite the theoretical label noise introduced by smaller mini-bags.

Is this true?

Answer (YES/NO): NO